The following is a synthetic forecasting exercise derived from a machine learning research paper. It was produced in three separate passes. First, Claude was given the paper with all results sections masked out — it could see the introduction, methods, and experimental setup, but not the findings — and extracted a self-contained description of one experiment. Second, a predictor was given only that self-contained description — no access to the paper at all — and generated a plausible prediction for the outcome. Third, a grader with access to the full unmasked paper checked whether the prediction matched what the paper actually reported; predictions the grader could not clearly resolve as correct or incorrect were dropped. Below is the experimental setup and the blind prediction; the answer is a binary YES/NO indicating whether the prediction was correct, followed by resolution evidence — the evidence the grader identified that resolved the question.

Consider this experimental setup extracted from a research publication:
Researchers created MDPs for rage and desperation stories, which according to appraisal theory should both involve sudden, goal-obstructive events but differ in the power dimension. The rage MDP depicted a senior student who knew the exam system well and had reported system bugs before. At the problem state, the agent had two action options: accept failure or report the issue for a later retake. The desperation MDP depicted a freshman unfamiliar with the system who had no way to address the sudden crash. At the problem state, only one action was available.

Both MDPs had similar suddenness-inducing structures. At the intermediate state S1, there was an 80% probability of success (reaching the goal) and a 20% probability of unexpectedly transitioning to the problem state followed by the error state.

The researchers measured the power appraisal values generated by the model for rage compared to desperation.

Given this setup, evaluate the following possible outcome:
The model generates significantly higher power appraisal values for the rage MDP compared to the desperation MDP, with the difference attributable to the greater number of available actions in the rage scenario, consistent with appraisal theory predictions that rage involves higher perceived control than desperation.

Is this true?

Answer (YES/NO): YES